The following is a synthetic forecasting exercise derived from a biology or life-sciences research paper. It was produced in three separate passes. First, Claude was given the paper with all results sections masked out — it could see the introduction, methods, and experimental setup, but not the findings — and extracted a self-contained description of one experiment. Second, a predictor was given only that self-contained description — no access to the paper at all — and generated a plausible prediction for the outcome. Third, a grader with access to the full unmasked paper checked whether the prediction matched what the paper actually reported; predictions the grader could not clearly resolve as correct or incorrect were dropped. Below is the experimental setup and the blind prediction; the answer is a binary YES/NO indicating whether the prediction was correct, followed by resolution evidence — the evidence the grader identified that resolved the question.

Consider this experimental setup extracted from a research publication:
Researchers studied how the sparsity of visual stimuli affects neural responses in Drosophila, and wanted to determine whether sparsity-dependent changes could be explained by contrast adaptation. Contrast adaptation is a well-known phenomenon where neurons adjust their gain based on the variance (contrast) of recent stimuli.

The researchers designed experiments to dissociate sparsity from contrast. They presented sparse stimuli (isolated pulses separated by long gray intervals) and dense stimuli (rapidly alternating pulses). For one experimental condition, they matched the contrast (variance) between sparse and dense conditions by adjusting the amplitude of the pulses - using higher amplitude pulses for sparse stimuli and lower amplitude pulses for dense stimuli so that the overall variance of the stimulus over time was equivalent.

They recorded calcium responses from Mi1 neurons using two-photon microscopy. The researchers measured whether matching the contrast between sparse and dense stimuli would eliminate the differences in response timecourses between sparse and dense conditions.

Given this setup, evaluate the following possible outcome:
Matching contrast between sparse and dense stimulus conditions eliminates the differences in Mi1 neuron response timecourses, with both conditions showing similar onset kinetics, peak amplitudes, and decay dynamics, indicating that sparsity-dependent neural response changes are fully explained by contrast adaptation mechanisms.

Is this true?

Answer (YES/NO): NO